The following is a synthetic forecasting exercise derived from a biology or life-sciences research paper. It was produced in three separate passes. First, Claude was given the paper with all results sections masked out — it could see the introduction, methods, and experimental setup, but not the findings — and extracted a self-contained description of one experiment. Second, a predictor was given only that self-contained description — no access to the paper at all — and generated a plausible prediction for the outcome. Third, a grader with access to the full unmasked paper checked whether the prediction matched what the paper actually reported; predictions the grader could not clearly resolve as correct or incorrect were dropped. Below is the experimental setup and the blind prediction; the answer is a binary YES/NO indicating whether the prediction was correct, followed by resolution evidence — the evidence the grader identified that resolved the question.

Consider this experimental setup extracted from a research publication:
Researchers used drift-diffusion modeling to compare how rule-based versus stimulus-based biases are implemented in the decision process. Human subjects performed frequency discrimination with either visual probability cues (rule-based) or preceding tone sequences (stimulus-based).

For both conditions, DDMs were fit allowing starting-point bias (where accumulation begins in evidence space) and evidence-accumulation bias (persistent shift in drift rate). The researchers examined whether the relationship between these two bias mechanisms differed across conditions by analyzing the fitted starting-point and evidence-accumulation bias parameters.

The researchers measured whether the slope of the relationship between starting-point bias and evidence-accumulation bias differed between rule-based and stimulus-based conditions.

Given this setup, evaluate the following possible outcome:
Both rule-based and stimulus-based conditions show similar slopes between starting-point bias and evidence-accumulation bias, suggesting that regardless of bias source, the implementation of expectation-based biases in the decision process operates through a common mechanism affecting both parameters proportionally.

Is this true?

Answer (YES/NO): NO